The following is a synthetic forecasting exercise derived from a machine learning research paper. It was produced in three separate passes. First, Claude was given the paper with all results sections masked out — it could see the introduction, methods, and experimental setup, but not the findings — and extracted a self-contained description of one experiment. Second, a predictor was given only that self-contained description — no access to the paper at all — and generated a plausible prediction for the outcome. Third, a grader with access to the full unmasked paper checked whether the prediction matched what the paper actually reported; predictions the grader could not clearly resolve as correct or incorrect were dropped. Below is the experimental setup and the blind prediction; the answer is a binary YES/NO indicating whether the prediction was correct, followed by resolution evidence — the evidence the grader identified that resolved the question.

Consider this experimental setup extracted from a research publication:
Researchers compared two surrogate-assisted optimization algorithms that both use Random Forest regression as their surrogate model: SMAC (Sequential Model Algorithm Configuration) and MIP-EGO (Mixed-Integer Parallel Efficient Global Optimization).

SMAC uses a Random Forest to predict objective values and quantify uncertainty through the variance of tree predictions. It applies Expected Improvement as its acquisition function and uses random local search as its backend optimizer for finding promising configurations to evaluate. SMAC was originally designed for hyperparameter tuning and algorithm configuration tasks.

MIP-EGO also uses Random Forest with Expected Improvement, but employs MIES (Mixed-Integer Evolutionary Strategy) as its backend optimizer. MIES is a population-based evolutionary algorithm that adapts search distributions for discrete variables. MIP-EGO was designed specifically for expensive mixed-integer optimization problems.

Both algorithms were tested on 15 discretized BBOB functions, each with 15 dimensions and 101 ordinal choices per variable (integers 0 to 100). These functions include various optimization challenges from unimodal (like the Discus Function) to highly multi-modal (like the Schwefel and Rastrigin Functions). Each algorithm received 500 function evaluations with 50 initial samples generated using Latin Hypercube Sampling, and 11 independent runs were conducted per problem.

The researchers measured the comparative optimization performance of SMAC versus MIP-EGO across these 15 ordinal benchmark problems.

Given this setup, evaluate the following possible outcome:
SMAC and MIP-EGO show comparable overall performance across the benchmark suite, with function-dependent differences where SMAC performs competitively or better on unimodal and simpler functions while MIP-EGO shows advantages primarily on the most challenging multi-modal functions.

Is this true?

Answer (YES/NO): NO